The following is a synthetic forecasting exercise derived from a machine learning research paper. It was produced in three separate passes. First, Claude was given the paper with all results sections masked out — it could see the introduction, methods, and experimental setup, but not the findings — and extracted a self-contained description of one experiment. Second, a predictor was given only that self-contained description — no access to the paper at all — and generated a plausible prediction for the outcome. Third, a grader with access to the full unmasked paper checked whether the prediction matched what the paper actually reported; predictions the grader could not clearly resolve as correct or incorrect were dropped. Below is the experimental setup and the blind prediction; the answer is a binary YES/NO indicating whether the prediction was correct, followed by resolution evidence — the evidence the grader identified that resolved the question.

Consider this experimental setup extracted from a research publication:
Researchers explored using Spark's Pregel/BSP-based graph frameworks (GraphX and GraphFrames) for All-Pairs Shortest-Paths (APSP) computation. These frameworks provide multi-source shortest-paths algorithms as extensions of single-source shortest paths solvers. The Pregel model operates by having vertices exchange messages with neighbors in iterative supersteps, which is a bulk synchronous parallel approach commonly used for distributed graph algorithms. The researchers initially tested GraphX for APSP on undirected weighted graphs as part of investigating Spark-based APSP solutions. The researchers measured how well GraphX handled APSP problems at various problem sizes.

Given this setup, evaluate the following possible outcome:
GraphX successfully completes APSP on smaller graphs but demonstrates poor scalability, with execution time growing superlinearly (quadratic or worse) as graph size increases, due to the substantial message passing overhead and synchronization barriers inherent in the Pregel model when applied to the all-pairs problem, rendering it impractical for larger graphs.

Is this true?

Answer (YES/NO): NO